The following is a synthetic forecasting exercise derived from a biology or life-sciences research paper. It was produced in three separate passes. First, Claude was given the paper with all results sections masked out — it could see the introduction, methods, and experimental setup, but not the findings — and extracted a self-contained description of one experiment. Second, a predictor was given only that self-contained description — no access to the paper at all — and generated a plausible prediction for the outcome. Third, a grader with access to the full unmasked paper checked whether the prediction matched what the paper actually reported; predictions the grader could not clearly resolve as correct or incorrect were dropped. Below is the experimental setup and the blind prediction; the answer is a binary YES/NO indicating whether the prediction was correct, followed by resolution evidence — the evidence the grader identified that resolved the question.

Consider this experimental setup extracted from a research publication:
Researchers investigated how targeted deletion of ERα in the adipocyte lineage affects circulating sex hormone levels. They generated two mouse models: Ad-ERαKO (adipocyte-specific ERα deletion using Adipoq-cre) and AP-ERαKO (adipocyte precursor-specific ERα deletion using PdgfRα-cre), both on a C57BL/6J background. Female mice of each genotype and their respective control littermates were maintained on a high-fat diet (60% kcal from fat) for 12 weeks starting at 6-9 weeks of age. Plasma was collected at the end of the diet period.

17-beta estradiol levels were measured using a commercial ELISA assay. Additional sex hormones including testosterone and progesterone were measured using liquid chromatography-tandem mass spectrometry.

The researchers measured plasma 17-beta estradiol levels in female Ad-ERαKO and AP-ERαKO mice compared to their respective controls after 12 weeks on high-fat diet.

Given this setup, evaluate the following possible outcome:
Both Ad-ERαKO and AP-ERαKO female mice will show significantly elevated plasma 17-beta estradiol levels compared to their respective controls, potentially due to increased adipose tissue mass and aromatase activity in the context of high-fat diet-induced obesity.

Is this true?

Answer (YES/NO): NO